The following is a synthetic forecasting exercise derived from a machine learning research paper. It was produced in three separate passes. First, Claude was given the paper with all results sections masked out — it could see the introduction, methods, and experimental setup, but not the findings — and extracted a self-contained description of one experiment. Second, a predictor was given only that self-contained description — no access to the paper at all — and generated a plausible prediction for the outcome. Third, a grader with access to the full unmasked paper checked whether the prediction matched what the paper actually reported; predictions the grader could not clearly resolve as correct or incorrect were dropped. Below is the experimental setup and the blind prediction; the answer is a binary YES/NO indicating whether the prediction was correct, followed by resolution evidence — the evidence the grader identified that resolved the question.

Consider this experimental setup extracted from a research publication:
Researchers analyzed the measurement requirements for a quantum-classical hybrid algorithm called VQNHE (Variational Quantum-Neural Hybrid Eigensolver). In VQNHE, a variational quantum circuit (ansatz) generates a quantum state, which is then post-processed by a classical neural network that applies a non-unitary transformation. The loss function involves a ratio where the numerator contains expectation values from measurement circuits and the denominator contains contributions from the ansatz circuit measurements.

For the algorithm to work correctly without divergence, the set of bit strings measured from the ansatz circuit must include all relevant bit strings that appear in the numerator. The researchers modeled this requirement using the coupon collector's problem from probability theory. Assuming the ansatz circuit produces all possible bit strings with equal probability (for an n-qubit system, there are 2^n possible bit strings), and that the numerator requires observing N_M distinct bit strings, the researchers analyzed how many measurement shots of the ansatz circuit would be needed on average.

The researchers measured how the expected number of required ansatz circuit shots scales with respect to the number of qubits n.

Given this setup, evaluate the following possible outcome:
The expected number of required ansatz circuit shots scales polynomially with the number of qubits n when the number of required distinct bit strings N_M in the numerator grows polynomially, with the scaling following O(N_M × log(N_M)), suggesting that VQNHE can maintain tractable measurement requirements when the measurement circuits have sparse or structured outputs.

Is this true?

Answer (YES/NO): NO